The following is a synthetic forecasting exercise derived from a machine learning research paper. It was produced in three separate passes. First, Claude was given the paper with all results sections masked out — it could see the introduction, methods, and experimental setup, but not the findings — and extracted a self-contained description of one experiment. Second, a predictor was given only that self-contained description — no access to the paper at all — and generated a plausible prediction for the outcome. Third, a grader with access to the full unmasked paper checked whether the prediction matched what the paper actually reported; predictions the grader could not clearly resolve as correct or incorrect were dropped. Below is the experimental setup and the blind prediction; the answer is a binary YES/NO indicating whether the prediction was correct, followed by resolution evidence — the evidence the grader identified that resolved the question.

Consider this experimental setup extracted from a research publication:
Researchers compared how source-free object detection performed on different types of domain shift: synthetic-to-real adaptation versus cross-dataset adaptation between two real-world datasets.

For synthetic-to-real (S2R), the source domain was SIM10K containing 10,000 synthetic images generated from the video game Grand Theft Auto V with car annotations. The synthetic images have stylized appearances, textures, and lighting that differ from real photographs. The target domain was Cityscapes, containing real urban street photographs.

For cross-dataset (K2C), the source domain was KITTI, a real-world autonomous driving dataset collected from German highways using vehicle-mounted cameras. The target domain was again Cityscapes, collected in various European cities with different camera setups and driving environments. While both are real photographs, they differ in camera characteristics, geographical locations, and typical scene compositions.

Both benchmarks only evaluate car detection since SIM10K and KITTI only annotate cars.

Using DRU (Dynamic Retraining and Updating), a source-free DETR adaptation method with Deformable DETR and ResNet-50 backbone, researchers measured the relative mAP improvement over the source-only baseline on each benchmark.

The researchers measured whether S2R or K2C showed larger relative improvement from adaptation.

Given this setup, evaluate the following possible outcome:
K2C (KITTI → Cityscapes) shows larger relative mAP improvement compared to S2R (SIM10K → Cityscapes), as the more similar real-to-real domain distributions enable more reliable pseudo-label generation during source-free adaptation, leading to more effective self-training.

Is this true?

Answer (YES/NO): YES